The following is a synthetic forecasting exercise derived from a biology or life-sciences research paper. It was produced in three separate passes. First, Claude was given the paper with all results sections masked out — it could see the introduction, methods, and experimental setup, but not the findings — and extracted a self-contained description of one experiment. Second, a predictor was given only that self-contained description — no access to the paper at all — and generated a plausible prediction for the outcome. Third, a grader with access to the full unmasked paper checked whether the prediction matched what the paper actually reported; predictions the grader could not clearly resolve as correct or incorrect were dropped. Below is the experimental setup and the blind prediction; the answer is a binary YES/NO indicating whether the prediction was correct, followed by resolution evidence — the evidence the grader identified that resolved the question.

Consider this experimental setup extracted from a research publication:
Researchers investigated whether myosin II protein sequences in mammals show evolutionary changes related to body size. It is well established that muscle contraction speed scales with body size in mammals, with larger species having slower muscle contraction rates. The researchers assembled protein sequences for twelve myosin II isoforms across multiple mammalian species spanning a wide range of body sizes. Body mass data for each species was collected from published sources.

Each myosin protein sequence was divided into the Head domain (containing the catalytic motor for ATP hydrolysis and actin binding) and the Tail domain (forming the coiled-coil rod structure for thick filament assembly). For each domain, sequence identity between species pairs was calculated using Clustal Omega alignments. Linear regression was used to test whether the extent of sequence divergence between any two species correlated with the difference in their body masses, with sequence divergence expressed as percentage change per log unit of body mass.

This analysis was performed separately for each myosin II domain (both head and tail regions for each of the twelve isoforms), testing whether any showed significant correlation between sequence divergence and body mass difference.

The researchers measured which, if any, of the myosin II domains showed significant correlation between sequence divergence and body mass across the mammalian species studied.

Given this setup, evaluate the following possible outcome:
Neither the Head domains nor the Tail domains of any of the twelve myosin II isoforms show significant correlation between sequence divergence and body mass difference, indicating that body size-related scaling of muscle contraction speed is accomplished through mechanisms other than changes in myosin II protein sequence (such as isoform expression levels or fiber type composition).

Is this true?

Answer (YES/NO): NO